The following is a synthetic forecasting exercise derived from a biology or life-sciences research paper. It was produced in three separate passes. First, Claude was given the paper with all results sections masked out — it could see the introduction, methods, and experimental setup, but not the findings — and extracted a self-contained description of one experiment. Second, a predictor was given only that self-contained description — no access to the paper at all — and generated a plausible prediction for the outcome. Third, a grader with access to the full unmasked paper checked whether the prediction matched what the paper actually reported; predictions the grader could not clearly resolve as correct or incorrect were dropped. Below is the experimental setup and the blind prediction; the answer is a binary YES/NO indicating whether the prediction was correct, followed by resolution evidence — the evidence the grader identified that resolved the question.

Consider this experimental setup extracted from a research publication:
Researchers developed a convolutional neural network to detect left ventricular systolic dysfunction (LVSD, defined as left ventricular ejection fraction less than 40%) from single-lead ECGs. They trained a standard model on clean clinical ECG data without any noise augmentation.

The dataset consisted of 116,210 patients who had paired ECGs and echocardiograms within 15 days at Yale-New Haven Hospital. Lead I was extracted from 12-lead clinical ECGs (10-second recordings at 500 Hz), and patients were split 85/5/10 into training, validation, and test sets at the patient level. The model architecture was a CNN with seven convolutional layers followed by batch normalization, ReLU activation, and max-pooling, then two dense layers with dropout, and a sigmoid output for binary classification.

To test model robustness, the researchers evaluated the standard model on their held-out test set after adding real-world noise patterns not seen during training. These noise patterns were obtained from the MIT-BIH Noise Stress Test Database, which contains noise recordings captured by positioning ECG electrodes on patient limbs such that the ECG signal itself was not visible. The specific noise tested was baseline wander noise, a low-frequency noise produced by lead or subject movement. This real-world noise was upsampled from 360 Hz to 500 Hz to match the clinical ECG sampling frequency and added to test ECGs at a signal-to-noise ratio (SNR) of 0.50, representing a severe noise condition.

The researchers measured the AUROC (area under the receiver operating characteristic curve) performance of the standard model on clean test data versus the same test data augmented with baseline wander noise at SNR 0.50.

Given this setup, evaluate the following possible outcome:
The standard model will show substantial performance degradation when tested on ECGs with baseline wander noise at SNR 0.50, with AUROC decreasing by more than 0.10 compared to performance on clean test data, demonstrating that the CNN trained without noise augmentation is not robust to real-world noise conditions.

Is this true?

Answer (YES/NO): NO